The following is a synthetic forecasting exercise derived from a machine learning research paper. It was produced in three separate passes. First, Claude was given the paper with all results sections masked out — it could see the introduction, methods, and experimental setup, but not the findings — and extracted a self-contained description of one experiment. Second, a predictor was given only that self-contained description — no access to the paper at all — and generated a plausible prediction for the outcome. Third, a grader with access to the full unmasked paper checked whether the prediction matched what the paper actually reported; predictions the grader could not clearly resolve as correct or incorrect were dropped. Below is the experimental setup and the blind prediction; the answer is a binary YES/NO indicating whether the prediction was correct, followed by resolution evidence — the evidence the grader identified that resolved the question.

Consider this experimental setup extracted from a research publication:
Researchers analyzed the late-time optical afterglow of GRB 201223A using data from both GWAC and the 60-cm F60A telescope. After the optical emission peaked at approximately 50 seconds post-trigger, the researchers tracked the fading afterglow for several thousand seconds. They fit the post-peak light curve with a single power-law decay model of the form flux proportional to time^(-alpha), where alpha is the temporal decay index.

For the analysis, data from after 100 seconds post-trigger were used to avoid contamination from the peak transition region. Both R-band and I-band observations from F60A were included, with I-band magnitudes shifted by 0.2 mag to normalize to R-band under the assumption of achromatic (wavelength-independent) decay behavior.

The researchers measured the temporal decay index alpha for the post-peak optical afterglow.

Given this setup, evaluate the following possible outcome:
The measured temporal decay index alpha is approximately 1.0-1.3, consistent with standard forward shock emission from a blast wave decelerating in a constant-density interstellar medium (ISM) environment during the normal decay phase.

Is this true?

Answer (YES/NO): YES